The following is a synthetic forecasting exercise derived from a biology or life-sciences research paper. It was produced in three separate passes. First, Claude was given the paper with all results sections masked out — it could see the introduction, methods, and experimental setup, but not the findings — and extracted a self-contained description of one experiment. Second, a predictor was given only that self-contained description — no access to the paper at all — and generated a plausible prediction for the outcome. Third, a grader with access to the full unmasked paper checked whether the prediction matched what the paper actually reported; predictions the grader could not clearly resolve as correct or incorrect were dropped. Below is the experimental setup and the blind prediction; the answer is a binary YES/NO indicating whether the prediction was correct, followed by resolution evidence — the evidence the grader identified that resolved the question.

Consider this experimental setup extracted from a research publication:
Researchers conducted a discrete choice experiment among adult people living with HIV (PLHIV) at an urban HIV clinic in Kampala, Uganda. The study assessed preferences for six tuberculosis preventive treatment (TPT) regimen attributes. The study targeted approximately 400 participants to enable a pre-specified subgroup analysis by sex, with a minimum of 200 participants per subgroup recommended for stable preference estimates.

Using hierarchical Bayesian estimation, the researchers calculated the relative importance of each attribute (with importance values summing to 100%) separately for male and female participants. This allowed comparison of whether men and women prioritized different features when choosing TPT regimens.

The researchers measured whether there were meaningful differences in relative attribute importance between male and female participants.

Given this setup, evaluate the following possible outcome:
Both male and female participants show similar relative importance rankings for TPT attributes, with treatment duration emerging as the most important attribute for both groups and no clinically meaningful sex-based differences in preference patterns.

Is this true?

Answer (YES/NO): NO